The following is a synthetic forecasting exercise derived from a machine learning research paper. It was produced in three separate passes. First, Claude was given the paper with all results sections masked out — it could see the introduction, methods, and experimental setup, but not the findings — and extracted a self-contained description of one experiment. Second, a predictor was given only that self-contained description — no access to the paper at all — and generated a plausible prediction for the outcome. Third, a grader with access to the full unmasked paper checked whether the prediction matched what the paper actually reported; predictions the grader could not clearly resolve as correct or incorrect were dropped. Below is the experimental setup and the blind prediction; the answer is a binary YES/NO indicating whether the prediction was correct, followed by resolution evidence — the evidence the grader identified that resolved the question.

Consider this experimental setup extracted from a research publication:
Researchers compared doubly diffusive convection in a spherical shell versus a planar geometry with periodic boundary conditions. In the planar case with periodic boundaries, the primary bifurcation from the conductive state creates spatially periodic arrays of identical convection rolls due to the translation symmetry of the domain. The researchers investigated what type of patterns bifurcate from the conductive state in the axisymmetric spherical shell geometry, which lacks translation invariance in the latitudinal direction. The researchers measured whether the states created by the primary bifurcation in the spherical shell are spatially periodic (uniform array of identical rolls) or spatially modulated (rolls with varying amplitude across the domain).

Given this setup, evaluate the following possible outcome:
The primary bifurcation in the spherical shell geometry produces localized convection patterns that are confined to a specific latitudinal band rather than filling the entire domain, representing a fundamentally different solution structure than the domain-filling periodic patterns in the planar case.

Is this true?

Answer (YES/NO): NO